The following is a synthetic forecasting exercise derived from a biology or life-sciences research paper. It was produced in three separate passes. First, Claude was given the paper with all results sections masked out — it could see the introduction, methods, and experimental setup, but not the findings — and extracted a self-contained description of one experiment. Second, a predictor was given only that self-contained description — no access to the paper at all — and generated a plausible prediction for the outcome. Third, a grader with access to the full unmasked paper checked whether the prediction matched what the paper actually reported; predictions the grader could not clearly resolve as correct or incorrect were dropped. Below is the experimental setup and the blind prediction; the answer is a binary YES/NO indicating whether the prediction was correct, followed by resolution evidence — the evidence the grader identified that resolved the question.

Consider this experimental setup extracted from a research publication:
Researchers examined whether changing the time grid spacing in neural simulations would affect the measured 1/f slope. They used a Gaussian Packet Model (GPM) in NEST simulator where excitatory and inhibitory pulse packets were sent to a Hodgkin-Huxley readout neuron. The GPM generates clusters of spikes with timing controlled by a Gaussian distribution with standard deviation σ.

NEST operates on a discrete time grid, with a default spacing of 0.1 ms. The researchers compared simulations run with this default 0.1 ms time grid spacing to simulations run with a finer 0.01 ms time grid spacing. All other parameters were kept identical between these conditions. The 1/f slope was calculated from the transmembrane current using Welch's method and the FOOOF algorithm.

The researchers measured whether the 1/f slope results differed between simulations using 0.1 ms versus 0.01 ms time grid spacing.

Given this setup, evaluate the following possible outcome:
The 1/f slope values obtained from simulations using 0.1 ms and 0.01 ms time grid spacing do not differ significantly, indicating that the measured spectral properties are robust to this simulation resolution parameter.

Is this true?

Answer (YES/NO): YES